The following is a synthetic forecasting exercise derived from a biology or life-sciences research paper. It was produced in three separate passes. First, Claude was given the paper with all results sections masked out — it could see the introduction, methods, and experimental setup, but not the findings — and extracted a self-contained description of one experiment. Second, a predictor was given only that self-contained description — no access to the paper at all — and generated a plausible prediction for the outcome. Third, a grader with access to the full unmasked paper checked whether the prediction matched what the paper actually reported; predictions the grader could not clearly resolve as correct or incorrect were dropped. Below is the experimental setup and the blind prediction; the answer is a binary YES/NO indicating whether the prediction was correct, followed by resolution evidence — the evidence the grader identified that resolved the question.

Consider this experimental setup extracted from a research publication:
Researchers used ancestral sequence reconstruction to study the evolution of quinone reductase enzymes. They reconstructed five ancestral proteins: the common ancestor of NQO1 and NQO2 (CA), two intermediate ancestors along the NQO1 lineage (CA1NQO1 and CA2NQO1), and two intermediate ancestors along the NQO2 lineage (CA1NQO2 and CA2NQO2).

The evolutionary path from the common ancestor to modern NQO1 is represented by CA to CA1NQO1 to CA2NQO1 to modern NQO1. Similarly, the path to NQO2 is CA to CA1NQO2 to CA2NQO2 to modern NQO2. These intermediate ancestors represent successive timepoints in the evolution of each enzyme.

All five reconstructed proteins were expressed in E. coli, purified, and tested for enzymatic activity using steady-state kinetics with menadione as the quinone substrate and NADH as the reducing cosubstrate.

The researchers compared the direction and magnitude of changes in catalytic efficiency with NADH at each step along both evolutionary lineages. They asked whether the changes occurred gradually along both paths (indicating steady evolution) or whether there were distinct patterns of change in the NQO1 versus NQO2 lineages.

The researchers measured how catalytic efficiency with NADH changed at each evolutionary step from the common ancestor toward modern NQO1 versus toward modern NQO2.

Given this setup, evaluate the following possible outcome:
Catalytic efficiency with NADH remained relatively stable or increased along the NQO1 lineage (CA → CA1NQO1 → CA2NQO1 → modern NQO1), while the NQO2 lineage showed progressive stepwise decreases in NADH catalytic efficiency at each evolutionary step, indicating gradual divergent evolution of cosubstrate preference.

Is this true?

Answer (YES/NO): YES